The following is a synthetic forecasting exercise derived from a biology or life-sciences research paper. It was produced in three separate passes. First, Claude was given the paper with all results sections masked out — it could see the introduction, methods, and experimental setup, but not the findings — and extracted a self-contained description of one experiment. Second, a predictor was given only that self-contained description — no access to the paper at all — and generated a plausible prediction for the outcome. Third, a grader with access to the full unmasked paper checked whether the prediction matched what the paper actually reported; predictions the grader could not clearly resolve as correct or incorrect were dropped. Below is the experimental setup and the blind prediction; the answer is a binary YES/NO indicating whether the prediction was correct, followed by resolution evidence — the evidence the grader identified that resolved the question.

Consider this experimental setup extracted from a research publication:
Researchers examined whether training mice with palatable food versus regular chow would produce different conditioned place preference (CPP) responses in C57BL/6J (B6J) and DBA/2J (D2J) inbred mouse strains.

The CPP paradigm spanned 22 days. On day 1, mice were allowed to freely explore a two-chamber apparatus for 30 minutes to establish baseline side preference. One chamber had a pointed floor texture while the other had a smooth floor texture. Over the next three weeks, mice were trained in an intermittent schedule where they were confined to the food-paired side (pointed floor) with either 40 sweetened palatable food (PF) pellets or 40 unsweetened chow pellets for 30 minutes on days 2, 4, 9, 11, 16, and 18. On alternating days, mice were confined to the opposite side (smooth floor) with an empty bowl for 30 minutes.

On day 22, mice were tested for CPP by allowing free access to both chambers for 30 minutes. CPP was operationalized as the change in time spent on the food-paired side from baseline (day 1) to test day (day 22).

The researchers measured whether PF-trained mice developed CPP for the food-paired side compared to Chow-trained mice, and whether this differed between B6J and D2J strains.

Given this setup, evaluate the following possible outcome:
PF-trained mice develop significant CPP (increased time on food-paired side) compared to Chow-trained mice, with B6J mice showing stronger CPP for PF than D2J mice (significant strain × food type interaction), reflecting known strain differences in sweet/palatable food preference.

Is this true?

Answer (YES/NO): NO